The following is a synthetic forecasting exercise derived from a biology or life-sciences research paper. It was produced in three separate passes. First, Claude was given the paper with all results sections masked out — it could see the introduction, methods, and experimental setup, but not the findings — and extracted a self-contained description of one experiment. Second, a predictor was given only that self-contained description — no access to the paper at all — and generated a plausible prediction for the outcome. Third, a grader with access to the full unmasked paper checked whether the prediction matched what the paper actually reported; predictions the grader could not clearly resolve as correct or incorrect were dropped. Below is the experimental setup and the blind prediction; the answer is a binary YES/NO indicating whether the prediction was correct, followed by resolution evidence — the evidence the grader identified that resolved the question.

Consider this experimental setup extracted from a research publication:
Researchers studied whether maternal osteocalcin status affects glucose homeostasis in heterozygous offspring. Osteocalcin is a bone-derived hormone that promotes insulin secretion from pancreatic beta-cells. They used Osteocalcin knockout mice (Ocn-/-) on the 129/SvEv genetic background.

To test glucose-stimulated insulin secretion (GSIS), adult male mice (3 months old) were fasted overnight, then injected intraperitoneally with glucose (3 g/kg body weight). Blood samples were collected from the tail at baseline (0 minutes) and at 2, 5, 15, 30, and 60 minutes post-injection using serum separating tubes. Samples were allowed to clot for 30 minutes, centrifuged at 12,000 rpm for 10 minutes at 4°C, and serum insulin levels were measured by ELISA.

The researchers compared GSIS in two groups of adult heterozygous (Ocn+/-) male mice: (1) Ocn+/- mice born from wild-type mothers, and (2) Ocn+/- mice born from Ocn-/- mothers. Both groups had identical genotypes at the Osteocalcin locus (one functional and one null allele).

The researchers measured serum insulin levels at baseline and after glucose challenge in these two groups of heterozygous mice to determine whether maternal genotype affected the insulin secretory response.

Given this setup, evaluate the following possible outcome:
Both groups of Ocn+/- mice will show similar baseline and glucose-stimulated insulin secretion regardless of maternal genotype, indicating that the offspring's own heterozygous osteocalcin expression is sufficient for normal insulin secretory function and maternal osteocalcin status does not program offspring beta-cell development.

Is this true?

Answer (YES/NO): NO